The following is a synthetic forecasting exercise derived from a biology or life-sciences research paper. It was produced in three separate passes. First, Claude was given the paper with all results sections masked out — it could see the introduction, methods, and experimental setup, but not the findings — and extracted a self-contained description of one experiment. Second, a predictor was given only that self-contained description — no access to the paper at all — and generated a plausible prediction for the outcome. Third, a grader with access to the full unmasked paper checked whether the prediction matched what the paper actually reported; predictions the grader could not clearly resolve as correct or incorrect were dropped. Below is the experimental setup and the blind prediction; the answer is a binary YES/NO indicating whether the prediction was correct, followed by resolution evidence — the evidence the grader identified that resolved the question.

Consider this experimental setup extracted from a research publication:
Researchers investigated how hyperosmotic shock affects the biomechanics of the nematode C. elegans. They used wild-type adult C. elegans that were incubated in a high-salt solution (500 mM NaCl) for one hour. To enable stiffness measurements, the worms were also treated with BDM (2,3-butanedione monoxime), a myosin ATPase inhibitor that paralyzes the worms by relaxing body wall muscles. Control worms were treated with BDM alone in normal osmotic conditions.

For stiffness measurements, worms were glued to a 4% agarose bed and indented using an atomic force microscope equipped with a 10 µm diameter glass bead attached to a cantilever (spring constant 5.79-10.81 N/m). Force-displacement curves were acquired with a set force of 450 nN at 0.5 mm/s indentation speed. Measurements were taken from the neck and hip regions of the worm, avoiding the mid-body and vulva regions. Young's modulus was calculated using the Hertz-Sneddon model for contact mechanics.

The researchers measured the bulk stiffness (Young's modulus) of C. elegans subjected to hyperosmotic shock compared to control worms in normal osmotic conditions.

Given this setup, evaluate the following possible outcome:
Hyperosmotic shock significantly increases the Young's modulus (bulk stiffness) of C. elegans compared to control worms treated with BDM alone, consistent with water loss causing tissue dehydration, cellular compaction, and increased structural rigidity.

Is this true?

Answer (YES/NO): NO